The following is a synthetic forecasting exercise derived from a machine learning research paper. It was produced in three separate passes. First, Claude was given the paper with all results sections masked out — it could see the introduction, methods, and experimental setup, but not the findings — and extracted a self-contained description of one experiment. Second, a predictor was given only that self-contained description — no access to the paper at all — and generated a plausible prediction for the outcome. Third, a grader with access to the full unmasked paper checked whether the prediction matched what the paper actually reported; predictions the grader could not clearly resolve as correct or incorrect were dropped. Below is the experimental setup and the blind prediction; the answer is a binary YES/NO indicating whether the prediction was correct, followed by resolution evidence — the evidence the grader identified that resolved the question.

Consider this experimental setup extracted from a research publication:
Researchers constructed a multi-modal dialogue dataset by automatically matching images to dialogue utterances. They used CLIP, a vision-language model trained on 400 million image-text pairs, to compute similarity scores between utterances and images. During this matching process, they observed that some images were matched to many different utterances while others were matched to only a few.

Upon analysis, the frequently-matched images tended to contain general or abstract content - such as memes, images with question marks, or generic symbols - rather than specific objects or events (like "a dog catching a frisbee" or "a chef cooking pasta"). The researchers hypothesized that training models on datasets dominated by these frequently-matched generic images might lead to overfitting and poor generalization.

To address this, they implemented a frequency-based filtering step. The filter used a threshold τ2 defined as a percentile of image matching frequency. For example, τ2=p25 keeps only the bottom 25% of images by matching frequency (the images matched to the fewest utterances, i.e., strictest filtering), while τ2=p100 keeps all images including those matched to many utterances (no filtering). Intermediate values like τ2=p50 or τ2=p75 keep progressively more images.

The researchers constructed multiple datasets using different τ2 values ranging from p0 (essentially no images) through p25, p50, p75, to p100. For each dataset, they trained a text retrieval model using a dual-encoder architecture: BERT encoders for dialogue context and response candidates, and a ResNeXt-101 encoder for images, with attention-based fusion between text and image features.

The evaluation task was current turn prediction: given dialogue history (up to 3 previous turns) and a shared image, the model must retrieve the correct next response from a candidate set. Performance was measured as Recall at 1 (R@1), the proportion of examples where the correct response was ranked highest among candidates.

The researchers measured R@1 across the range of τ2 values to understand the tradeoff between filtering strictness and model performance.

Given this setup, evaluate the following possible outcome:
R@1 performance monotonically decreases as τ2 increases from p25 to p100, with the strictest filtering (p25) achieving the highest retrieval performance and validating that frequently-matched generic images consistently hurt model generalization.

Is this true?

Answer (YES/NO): NO